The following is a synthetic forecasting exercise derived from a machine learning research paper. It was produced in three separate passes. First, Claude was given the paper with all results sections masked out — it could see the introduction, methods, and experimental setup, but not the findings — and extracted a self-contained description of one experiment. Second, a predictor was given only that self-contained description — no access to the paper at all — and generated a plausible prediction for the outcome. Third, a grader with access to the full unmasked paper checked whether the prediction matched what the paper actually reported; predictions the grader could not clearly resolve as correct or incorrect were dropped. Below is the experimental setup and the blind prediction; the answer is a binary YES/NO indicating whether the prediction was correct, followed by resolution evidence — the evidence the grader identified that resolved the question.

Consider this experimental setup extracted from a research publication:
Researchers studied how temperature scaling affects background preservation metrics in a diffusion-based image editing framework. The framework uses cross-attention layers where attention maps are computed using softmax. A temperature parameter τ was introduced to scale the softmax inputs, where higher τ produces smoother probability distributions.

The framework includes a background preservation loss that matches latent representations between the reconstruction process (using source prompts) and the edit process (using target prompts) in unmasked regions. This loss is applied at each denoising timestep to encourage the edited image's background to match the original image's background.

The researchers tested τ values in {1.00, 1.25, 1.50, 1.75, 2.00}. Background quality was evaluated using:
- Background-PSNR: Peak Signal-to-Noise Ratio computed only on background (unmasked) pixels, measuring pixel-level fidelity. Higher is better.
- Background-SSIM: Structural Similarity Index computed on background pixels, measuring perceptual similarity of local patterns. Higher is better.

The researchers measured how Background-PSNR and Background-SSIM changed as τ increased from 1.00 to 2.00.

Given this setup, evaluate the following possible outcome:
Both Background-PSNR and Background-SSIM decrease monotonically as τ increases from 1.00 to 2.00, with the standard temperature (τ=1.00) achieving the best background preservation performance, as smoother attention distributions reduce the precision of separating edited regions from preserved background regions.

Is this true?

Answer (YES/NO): NO